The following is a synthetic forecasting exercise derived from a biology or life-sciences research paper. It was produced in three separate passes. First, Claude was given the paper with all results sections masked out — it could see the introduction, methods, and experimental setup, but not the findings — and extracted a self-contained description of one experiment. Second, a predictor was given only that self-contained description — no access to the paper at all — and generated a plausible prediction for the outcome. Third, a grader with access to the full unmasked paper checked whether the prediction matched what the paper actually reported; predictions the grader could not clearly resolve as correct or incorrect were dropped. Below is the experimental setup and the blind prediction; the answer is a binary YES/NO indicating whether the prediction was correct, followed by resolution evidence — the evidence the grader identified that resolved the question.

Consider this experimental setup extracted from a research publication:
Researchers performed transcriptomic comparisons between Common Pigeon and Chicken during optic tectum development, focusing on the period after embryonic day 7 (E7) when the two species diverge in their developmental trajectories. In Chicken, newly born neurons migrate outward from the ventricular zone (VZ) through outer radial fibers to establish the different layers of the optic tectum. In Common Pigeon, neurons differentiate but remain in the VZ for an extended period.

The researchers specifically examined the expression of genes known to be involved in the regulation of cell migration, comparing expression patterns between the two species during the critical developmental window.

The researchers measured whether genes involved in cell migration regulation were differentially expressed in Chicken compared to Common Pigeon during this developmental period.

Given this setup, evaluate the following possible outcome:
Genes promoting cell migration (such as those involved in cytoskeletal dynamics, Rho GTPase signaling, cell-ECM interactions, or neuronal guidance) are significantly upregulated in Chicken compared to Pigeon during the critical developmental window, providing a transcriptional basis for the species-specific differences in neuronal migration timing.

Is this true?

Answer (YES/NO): YES